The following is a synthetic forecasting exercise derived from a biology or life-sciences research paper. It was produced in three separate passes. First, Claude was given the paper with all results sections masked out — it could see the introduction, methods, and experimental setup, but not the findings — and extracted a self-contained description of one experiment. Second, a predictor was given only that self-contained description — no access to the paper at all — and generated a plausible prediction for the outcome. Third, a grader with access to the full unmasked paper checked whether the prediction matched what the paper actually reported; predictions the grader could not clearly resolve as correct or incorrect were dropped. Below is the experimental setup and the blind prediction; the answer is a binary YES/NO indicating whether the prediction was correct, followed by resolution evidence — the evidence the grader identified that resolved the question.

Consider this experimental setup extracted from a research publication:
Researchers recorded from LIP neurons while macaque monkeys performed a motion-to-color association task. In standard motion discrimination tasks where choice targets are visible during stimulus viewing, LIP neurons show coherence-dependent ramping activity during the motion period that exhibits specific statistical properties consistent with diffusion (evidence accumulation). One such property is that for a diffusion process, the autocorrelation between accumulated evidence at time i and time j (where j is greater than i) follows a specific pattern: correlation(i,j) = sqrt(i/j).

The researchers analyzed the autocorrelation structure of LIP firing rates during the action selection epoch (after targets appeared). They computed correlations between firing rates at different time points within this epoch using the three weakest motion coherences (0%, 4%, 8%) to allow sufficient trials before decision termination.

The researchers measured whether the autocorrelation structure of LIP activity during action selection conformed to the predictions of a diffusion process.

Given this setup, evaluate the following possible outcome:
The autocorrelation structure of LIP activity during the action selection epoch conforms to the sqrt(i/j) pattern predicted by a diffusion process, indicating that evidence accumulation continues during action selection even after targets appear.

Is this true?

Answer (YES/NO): YES